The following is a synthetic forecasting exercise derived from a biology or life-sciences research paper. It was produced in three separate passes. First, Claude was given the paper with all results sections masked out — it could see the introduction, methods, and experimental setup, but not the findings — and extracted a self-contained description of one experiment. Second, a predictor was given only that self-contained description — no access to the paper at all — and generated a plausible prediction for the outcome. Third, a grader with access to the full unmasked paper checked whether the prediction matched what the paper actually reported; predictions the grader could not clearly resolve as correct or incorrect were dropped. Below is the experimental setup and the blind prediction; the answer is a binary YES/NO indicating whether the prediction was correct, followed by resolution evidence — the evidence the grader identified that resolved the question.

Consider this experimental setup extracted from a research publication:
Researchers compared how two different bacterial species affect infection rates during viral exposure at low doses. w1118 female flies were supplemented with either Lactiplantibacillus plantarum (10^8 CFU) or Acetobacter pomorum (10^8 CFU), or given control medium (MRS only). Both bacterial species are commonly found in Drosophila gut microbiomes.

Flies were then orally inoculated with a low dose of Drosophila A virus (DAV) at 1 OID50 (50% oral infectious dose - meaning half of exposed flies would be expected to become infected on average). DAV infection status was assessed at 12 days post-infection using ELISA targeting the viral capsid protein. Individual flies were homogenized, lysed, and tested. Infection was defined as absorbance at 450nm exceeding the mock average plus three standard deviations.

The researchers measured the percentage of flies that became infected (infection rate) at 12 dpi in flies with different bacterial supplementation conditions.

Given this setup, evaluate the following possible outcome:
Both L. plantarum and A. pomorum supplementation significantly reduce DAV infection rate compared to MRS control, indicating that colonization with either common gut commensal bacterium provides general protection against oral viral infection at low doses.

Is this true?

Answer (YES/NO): NO